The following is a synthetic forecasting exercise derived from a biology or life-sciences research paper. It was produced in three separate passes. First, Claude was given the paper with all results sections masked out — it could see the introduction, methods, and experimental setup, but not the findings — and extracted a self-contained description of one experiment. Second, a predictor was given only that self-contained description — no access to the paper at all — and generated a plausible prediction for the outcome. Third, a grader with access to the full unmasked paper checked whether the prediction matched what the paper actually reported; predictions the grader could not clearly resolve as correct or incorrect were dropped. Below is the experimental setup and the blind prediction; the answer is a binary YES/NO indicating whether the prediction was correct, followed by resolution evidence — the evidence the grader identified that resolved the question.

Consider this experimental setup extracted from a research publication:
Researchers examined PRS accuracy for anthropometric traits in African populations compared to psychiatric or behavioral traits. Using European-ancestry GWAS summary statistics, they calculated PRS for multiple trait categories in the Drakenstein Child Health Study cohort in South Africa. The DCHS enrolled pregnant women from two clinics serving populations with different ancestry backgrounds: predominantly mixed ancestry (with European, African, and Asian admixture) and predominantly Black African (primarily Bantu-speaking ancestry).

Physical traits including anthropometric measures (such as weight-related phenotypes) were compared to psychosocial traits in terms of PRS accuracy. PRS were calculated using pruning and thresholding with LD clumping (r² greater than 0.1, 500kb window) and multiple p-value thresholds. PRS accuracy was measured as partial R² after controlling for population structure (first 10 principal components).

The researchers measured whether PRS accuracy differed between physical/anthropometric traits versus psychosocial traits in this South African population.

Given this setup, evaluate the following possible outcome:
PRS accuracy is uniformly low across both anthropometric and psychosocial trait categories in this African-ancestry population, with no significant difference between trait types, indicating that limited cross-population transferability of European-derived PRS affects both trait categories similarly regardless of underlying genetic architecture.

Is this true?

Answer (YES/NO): NO